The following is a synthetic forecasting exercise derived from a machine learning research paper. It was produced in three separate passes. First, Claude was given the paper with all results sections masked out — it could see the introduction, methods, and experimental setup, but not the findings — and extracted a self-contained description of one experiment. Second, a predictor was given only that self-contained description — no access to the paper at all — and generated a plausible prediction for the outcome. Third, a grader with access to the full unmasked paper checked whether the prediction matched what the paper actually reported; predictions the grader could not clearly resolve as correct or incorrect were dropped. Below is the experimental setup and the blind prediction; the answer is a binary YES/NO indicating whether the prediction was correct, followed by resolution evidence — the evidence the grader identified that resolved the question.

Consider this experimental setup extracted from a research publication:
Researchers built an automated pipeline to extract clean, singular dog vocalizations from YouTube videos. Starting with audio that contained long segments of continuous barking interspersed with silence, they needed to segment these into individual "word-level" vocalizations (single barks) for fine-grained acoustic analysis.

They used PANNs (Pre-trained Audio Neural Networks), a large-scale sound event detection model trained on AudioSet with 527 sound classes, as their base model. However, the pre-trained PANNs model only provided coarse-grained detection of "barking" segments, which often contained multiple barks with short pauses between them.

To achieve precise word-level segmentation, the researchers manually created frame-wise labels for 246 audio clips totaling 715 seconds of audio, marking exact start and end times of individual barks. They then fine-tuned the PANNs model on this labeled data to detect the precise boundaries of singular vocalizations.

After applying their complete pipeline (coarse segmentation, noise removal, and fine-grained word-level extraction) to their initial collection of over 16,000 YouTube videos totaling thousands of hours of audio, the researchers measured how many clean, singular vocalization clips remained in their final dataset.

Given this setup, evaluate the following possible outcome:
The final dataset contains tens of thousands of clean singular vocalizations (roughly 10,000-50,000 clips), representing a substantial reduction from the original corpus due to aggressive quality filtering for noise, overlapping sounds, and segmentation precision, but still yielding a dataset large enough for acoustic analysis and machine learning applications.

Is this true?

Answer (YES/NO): NO